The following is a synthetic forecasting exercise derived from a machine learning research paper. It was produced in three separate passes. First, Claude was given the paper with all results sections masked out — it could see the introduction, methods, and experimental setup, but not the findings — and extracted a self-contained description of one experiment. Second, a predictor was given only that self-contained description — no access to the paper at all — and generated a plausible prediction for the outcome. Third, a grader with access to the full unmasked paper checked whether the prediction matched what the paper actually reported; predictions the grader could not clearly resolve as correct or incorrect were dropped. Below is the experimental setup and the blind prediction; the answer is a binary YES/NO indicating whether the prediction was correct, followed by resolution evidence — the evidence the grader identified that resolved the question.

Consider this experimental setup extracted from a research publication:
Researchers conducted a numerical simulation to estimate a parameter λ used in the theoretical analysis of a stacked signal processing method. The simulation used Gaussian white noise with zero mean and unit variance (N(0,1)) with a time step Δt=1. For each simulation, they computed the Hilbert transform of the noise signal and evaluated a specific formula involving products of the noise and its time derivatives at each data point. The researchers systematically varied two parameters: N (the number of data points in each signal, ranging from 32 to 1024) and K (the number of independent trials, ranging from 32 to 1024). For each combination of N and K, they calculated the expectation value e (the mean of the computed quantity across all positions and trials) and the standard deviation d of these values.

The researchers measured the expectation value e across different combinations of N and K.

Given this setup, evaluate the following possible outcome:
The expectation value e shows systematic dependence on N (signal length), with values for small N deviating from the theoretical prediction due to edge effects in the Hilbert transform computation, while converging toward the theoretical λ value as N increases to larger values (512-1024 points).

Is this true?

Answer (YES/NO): NO